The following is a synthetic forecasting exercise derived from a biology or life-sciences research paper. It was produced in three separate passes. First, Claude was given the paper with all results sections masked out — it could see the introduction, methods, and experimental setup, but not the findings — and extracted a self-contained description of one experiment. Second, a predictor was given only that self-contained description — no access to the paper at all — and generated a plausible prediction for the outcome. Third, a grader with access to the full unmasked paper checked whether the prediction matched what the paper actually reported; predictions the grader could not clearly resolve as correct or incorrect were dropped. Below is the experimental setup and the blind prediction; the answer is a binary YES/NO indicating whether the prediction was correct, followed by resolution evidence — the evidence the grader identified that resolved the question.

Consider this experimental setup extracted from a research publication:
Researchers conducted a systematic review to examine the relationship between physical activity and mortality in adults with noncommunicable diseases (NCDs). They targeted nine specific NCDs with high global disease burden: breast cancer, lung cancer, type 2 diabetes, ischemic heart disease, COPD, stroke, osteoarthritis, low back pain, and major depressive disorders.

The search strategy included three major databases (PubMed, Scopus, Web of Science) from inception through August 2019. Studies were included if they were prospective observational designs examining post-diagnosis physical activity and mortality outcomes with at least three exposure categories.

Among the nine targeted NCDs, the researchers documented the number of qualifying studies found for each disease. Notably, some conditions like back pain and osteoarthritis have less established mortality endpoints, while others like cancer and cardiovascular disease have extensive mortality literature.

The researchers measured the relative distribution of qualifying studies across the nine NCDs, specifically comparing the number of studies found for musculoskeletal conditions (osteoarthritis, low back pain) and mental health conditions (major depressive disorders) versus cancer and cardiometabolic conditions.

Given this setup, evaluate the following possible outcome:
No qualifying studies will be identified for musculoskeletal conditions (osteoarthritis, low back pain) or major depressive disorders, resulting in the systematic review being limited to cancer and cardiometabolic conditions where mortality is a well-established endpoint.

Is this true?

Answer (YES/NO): NO